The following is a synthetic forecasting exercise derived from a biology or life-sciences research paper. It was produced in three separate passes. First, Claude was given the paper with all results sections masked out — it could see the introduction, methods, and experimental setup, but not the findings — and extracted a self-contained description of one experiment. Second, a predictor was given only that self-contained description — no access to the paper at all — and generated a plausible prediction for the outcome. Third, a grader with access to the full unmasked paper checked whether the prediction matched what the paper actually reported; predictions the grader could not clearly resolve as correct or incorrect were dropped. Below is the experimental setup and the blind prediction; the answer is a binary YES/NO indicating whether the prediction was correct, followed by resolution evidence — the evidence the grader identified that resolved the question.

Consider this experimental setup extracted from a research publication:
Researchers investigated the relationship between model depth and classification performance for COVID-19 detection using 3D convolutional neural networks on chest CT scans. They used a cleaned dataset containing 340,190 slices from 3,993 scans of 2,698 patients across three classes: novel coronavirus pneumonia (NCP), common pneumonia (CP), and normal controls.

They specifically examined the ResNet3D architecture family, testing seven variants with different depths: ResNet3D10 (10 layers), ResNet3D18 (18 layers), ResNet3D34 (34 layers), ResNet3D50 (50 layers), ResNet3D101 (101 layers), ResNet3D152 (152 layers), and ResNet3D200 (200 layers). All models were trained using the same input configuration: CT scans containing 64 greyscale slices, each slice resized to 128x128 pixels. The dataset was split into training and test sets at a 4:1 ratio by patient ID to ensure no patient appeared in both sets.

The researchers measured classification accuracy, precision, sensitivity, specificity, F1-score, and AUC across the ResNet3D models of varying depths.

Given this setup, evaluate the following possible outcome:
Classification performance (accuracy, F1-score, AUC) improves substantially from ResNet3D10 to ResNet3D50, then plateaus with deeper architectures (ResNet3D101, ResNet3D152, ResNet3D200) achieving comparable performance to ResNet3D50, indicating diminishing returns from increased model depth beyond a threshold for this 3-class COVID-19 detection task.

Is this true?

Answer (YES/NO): NO